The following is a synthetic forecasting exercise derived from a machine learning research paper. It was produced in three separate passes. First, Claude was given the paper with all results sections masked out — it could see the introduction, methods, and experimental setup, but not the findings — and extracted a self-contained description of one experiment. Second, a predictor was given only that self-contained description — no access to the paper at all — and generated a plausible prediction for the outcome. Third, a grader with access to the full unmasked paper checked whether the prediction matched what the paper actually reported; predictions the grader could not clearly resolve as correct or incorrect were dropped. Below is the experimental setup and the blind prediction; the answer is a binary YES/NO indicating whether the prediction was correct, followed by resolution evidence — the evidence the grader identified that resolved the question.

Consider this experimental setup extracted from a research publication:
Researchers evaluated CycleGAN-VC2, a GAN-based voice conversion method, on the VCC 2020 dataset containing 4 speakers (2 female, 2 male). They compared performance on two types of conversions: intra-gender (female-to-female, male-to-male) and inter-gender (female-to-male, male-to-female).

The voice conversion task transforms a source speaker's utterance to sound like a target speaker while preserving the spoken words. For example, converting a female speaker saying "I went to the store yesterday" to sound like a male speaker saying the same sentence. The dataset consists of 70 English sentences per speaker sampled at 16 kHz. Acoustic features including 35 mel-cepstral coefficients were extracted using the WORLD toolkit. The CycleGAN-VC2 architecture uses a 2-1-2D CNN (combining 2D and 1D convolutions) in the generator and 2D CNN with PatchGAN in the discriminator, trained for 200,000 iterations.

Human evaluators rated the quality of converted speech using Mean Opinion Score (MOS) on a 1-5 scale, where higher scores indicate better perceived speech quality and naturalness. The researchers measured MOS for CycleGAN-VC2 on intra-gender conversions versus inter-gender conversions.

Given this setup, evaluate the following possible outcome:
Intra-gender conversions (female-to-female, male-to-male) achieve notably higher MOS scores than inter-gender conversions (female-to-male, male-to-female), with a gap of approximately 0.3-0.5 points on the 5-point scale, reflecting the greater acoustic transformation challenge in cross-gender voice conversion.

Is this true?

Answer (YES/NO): NO